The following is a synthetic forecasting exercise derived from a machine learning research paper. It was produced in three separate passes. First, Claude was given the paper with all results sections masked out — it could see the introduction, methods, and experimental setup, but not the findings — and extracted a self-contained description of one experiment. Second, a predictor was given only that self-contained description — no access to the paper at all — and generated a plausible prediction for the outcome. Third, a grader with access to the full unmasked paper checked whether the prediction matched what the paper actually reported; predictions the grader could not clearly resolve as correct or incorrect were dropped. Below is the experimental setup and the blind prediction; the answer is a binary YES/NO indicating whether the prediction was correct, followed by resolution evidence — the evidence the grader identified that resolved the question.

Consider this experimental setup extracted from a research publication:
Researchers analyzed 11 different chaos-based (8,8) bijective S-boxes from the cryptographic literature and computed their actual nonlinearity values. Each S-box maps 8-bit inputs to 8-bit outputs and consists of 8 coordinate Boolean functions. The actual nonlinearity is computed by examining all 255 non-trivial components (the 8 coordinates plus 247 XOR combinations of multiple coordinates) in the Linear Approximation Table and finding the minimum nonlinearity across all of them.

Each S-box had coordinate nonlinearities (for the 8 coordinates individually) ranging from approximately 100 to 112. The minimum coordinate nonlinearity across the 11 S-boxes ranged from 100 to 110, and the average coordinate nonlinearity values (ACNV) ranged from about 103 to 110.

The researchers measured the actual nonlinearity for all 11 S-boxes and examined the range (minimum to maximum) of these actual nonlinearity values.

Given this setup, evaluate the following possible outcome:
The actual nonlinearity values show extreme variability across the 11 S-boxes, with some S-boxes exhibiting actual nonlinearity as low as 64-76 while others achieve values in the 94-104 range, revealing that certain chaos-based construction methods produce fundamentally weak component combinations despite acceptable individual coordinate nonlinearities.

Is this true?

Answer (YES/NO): NO